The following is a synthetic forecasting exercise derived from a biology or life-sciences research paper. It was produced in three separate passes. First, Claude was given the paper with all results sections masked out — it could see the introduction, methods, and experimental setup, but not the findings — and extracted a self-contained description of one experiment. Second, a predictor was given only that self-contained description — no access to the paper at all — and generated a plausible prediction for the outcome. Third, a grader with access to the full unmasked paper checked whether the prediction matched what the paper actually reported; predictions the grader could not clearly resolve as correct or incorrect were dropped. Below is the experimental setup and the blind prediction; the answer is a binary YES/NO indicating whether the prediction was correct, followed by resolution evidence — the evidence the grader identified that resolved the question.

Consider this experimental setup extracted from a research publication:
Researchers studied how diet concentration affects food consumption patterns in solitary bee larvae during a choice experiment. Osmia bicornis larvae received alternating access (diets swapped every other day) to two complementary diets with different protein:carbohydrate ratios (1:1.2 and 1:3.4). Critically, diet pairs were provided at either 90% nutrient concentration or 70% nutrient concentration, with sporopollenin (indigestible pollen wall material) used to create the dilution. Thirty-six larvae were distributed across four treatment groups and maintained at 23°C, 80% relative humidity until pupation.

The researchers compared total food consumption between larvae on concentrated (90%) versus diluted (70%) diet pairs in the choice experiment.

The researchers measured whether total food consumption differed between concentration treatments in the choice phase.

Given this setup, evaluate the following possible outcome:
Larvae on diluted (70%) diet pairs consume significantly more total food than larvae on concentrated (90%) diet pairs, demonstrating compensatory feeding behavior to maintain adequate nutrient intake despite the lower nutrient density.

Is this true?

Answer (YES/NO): NO